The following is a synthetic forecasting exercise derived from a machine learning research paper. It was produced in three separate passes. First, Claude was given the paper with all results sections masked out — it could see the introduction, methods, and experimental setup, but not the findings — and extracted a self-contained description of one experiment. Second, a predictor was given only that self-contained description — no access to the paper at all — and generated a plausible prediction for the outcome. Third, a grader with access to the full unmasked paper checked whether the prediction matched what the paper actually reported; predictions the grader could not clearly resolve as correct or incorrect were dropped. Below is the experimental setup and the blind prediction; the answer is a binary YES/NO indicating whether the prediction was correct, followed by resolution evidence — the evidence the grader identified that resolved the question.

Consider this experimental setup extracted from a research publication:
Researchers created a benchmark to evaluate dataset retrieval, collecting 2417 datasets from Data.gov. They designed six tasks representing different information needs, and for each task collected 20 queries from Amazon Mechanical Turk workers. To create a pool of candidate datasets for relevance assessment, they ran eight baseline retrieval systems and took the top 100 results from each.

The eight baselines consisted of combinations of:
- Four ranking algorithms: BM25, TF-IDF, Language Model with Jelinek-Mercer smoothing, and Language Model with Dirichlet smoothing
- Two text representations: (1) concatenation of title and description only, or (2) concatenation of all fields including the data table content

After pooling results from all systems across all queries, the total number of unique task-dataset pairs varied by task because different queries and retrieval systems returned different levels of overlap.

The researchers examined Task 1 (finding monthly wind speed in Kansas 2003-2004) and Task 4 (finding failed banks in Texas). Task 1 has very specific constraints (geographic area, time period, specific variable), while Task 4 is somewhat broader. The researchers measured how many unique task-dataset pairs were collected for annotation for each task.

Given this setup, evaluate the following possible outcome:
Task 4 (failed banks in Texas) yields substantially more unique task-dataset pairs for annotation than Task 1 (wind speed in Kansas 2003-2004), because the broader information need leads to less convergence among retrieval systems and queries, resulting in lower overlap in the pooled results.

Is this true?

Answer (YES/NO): YES